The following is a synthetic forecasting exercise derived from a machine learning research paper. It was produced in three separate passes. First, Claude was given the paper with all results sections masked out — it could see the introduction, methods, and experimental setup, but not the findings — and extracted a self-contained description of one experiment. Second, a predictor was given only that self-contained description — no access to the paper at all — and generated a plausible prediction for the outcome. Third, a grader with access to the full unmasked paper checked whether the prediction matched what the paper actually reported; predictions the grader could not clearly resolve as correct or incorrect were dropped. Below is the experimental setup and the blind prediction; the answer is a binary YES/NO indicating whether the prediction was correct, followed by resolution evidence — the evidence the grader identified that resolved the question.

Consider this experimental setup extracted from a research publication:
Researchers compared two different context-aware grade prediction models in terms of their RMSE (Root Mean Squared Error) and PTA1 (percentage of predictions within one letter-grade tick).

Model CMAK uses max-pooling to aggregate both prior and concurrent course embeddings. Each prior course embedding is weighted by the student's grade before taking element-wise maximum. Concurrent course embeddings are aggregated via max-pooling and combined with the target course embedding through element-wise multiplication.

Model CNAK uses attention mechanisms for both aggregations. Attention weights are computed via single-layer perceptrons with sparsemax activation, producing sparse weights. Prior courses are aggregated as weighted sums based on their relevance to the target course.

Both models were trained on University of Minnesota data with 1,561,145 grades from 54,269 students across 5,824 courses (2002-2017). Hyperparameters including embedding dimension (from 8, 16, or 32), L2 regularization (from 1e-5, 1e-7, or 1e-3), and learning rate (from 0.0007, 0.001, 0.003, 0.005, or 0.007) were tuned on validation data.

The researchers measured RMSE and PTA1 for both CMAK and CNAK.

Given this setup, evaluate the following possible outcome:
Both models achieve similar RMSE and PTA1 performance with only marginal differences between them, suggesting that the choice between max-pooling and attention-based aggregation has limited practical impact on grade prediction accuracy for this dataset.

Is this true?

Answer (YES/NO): NO